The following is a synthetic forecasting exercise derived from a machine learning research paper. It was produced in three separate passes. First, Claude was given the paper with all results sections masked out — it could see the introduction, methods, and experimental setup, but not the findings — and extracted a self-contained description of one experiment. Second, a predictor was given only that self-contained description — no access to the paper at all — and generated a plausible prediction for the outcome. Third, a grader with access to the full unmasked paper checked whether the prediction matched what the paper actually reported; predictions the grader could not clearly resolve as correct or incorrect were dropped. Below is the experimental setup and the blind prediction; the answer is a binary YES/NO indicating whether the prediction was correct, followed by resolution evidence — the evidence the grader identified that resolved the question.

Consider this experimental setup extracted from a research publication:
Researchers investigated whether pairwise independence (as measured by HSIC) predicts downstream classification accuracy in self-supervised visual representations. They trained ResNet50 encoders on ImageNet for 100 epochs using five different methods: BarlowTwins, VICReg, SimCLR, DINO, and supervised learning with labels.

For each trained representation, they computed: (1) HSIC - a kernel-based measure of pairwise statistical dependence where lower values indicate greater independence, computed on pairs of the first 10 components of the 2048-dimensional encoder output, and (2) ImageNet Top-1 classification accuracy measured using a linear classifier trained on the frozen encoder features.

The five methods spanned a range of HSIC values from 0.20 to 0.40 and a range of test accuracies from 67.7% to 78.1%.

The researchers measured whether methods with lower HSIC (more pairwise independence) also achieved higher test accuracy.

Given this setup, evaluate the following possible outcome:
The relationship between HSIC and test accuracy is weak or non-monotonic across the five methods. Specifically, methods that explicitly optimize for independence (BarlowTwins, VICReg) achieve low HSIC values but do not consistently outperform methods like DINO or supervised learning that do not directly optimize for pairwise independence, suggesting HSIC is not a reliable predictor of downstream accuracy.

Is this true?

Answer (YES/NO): YES